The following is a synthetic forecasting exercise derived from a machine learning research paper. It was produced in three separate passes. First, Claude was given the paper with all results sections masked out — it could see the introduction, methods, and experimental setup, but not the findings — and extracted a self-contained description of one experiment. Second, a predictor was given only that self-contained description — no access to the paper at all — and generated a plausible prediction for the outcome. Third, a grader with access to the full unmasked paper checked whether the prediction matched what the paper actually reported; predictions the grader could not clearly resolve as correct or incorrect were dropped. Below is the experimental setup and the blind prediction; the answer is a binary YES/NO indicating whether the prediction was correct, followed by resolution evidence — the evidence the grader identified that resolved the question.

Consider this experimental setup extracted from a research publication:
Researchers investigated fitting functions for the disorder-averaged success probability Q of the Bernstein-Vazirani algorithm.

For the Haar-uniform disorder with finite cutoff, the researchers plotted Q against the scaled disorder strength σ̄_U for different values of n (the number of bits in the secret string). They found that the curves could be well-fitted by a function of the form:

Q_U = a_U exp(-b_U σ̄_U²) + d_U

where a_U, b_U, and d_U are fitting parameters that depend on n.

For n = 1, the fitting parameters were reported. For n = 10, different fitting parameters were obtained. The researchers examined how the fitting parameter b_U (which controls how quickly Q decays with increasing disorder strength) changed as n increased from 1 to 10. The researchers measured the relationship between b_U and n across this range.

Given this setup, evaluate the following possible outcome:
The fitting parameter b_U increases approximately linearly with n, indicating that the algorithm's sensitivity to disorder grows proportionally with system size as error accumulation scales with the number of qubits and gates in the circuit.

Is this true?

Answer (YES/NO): YES